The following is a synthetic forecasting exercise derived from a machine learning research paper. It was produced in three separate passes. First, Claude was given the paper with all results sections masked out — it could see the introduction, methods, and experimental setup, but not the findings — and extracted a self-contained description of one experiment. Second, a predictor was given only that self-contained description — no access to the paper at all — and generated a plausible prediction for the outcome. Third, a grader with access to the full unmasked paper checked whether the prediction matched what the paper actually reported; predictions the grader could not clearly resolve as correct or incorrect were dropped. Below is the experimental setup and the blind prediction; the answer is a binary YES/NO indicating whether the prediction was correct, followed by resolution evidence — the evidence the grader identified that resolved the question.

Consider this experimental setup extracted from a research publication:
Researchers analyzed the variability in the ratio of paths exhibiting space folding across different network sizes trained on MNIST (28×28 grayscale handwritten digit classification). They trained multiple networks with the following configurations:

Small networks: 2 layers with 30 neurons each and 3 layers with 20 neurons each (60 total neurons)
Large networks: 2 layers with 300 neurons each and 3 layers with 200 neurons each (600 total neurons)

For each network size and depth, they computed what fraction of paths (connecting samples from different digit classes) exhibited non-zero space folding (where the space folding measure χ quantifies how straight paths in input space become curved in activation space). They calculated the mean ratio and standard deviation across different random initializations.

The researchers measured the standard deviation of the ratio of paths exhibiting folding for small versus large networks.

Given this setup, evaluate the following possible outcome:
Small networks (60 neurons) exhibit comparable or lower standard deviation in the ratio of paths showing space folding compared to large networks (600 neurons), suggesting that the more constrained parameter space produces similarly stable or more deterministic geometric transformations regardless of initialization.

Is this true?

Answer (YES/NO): NO